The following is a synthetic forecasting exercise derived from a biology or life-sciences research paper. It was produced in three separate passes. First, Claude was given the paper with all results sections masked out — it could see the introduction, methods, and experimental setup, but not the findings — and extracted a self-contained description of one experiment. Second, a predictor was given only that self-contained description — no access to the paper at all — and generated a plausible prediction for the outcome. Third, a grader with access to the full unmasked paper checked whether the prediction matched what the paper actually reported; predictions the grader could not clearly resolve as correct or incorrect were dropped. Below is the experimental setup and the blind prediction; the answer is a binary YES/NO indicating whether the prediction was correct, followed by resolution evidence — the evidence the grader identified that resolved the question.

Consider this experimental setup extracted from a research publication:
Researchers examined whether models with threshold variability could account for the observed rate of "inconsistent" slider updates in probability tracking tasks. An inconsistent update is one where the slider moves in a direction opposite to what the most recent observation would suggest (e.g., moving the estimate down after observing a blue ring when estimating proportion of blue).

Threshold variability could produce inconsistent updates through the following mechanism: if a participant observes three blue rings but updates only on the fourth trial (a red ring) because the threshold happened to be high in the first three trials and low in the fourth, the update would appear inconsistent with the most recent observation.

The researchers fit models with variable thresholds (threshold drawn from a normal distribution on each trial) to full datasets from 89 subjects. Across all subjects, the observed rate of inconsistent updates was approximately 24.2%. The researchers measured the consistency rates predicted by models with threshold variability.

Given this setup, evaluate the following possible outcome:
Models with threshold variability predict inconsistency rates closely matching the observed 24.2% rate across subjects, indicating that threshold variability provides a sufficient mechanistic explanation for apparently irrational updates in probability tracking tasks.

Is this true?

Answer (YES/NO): NO